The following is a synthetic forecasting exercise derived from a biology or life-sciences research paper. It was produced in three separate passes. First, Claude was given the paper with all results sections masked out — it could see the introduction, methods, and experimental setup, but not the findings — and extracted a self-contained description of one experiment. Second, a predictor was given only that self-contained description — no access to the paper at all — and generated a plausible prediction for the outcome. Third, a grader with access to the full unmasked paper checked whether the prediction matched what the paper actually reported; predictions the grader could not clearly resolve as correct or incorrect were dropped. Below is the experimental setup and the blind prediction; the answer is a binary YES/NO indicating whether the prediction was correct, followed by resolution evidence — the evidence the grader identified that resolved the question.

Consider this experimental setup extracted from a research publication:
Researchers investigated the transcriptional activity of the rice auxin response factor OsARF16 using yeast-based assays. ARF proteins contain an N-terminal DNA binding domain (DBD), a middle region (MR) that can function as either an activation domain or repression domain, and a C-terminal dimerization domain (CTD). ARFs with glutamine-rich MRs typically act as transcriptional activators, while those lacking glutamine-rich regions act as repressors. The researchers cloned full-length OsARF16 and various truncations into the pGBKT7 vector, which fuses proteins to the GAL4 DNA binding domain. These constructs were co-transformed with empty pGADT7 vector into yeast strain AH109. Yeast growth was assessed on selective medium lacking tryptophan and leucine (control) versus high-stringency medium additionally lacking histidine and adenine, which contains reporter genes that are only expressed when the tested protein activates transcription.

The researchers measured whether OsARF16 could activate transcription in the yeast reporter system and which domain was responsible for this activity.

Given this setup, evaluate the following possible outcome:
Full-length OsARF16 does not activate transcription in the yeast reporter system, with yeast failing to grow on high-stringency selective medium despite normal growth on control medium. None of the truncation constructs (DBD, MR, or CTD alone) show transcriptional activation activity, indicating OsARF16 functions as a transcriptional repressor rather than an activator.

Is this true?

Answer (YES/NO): NO